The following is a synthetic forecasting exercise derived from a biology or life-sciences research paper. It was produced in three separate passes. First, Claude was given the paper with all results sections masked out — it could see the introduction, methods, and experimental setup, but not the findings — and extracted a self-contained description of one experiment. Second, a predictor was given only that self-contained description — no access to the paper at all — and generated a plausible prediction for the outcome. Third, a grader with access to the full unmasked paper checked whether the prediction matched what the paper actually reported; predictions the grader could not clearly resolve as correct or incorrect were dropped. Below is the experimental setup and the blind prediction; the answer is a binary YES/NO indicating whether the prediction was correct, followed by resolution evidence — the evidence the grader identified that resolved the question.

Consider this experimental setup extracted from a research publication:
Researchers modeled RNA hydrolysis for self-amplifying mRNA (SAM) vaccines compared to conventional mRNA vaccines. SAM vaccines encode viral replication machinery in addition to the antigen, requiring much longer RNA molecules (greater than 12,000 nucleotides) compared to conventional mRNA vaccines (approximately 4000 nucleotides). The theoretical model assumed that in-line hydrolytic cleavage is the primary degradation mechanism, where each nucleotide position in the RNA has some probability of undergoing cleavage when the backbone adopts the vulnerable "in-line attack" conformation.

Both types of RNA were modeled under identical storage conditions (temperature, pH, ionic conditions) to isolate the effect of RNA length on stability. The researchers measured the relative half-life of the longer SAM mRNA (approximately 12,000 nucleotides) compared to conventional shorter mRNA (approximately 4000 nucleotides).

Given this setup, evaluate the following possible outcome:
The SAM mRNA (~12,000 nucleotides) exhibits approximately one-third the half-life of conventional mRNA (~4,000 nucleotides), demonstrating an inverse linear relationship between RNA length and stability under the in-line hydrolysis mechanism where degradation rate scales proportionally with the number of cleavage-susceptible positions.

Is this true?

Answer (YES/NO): YES